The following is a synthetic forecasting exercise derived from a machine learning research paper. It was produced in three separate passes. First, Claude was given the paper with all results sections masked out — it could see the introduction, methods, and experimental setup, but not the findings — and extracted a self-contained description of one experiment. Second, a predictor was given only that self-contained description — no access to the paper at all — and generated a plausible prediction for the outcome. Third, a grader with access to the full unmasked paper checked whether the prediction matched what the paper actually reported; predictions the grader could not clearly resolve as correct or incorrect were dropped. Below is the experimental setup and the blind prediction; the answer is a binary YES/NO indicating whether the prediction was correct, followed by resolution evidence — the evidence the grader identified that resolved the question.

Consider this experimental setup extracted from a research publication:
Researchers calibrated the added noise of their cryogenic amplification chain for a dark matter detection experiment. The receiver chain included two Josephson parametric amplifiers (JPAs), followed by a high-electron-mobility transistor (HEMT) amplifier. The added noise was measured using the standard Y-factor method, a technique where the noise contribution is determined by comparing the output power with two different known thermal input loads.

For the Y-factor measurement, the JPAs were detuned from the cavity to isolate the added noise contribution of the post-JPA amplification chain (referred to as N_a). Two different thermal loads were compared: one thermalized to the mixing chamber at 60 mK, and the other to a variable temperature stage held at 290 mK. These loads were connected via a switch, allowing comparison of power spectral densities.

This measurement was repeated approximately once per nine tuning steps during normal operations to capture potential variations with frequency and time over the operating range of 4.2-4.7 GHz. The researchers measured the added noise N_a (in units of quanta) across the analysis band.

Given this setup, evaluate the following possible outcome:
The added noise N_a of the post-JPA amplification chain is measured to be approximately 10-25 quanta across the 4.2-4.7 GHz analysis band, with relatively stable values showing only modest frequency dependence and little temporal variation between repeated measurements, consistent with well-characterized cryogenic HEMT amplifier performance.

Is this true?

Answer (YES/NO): NO